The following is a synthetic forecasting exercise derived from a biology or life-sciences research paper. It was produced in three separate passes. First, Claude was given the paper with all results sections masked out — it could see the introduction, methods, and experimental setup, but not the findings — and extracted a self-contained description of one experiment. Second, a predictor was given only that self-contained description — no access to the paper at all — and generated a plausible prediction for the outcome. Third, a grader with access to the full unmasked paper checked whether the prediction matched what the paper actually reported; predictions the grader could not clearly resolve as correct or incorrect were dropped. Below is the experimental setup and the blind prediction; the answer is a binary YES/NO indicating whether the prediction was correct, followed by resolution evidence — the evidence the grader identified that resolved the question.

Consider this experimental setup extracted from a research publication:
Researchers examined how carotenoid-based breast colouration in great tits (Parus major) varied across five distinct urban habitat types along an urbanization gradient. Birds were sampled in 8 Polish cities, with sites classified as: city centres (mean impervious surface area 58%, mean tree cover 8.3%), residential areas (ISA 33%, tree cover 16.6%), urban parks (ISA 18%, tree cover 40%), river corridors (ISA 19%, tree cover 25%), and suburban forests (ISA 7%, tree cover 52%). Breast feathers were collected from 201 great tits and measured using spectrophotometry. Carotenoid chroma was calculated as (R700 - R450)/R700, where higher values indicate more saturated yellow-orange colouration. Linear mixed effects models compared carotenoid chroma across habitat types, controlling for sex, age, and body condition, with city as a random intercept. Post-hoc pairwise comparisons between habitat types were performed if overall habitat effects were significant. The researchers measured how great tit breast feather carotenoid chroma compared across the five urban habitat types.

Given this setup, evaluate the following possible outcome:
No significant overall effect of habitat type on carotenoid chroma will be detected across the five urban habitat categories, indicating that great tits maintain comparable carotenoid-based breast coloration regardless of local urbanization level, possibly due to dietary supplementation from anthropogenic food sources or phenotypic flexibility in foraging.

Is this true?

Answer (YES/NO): NO